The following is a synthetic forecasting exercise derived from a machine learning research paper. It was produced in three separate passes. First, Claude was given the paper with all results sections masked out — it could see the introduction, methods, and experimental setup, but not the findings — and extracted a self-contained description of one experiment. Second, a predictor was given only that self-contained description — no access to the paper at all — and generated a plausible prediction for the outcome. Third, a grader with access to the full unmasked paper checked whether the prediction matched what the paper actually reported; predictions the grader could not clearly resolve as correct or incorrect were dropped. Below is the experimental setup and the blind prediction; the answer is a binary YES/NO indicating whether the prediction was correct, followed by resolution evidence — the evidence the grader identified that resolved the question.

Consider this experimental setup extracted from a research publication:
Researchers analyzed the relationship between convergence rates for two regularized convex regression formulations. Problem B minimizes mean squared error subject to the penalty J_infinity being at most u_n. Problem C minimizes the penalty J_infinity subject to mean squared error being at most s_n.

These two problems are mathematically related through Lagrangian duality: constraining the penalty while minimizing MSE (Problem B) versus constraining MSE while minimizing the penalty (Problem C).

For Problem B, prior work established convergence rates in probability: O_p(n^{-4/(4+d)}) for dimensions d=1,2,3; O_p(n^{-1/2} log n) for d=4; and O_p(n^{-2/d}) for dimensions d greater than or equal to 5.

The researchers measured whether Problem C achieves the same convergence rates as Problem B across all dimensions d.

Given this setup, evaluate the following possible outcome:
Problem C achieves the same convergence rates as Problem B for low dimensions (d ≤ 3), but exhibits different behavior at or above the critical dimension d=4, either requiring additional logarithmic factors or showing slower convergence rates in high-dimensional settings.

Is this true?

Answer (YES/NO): NO